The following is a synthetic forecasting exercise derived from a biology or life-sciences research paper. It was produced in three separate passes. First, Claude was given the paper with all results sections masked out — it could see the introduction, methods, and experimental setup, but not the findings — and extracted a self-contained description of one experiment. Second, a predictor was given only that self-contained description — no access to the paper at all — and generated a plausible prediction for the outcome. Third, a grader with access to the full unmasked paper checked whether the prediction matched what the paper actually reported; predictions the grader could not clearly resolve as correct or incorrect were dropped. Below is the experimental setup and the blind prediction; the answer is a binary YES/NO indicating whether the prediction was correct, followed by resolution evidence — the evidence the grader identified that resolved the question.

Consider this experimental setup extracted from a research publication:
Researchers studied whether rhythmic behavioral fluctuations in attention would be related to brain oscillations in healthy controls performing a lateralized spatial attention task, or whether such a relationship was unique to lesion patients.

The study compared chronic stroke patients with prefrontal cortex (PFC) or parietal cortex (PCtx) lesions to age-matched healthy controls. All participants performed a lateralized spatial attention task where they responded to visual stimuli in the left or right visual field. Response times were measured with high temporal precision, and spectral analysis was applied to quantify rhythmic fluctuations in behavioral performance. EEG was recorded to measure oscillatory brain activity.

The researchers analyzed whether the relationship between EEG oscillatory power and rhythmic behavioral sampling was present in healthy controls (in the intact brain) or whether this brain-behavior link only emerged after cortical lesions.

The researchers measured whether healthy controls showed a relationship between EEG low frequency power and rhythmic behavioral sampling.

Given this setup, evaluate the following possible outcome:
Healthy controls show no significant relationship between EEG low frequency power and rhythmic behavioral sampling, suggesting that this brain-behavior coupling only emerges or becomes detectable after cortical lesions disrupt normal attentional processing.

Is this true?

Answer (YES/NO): NO